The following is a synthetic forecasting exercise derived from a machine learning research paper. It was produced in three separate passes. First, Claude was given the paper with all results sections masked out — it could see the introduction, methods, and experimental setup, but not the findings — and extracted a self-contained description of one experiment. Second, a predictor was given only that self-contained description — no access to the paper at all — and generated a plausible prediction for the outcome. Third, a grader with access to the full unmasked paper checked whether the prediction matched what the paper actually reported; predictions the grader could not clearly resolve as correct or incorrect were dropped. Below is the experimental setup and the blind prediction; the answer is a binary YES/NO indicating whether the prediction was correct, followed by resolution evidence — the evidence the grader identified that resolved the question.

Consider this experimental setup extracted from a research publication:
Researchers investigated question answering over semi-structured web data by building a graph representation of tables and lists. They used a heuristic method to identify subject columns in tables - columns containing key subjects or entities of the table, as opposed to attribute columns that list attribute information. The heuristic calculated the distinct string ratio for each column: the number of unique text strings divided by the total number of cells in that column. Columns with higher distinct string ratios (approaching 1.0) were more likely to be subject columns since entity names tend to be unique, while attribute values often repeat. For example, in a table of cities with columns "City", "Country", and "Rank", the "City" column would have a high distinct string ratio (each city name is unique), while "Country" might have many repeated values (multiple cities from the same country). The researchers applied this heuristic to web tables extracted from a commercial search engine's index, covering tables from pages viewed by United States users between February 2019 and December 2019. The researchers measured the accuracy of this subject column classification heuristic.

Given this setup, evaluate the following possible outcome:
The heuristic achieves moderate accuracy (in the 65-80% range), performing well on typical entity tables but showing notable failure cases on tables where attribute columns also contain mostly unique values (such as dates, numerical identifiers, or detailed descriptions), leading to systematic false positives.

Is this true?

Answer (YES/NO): NO